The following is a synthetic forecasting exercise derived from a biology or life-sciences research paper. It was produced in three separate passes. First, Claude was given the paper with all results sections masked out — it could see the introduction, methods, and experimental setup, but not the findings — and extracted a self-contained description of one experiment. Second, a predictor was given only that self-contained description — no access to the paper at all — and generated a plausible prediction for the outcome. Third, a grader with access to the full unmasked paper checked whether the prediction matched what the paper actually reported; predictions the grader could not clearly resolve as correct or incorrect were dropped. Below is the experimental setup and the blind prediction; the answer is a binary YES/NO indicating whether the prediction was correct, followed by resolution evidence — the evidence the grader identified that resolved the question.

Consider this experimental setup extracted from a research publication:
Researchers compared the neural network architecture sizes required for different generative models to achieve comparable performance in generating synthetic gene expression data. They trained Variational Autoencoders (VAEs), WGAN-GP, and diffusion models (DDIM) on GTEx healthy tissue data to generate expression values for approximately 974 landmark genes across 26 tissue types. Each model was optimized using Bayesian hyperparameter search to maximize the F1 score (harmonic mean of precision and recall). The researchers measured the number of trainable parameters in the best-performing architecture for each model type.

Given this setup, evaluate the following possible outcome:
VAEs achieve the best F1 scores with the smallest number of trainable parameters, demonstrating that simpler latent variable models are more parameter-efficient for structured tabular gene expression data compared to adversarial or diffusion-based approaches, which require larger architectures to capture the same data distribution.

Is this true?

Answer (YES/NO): NO